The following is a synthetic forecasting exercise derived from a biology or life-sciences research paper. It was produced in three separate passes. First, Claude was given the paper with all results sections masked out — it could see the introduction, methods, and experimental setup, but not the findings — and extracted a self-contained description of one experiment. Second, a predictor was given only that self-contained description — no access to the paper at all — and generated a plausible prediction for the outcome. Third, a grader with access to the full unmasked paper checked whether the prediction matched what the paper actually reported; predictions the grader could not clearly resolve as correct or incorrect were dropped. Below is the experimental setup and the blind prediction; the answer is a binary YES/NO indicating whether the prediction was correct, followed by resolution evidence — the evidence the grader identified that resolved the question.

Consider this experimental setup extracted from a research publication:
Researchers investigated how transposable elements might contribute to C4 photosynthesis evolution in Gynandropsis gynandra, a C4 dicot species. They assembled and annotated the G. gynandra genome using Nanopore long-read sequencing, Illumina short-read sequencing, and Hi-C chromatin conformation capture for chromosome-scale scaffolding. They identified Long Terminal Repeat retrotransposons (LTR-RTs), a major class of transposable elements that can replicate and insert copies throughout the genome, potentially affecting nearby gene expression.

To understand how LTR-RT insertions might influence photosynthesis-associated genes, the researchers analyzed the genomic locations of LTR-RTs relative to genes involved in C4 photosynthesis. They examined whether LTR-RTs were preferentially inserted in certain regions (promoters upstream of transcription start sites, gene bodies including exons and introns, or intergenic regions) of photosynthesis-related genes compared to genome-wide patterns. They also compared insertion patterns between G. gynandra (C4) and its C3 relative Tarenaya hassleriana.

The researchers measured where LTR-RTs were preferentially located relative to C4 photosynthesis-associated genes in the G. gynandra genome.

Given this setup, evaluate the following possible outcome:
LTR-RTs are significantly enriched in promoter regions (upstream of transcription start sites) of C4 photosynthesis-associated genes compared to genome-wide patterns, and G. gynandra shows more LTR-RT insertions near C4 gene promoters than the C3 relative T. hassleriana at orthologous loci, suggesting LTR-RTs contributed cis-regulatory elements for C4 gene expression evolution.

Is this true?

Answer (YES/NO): YES